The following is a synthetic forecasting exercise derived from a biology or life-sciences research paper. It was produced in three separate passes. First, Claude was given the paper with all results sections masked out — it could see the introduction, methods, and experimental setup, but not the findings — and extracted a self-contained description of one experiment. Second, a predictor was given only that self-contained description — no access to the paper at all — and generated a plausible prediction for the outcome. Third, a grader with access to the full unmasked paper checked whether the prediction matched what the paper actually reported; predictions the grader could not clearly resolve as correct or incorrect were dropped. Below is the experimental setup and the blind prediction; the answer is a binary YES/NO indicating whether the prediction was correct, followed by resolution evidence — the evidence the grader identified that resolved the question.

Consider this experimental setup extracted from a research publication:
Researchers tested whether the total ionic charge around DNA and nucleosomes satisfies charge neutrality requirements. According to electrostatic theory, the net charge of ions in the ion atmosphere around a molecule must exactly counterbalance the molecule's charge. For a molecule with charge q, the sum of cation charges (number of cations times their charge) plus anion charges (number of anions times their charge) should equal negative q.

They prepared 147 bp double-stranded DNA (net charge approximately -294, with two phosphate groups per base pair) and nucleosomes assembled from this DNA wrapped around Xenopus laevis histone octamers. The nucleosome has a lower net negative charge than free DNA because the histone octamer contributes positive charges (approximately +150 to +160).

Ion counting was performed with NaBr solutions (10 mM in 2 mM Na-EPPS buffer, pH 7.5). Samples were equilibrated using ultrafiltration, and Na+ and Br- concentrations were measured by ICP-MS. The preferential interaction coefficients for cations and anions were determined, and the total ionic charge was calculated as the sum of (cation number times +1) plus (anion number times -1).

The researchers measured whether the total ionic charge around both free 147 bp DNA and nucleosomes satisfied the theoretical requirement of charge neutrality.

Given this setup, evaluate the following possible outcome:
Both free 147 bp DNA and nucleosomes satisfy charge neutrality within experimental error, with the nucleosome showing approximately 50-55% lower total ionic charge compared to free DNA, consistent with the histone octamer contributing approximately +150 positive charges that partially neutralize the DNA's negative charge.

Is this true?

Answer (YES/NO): YES